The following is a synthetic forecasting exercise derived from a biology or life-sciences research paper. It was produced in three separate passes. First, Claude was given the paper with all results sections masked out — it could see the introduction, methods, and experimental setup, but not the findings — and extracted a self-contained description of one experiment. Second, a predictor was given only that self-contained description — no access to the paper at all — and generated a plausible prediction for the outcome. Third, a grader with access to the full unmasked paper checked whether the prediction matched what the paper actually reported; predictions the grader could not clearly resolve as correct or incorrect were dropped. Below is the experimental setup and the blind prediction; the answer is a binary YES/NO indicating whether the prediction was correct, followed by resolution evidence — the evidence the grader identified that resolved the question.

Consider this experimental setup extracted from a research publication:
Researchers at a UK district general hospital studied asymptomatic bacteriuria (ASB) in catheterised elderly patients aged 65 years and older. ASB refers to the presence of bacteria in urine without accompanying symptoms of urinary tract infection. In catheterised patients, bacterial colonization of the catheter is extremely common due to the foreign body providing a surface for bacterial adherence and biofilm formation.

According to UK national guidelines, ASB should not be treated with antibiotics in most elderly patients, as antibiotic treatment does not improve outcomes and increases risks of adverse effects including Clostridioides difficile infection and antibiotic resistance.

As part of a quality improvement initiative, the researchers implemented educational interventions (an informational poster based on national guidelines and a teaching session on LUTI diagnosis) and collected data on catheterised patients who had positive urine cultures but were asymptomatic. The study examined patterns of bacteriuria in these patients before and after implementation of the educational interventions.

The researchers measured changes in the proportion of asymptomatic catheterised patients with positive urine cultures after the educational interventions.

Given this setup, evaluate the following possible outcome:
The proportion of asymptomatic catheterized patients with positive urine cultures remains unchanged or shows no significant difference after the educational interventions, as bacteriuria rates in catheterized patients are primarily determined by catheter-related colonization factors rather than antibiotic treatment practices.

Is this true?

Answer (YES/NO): NO